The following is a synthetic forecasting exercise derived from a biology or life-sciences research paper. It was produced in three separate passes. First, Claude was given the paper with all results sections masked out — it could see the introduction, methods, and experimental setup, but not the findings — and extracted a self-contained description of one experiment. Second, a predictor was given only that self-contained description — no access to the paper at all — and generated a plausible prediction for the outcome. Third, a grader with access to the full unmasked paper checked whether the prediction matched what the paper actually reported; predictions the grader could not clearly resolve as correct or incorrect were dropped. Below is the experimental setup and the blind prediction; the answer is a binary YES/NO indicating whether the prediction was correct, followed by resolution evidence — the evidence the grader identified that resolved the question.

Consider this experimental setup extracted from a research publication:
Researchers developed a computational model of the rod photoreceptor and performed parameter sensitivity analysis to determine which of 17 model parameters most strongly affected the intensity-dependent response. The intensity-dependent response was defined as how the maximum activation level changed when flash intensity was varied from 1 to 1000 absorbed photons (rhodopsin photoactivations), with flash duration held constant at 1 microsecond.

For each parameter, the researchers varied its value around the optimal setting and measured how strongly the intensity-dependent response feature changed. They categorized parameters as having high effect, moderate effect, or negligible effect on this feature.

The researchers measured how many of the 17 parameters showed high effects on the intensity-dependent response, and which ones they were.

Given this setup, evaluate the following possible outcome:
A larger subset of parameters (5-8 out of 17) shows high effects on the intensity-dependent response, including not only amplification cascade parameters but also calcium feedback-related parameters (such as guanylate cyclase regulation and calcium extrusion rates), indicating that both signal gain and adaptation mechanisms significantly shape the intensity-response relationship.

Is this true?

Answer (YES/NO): NO